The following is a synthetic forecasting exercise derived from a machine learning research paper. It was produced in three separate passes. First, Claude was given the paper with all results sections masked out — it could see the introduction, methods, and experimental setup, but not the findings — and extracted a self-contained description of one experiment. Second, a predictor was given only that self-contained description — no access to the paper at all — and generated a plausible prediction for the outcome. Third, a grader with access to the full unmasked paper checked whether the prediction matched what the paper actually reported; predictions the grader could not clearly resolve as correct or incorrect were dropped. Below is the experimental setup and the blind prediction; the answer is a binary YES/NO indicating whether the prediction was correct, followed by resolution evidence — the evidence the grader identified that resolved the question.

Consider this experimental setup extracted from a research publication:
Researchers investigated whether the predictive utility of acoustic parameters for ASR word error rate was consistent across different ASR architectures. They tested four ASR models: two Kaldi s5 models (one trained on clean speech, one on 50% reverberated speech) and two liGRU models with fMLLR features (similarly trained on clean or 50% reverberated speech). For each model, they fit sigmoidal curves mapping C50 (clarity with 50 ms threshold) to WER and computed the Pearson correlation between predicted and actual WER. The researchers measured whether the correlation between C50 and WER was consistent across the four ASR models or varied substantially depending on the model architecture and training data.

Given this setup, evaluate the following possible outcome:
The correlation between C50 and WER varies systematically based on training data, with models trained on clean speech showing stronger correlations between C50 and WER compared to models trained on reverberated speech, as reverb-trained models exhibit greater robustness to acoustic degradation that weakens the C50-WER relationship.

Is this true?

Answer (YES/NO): NO